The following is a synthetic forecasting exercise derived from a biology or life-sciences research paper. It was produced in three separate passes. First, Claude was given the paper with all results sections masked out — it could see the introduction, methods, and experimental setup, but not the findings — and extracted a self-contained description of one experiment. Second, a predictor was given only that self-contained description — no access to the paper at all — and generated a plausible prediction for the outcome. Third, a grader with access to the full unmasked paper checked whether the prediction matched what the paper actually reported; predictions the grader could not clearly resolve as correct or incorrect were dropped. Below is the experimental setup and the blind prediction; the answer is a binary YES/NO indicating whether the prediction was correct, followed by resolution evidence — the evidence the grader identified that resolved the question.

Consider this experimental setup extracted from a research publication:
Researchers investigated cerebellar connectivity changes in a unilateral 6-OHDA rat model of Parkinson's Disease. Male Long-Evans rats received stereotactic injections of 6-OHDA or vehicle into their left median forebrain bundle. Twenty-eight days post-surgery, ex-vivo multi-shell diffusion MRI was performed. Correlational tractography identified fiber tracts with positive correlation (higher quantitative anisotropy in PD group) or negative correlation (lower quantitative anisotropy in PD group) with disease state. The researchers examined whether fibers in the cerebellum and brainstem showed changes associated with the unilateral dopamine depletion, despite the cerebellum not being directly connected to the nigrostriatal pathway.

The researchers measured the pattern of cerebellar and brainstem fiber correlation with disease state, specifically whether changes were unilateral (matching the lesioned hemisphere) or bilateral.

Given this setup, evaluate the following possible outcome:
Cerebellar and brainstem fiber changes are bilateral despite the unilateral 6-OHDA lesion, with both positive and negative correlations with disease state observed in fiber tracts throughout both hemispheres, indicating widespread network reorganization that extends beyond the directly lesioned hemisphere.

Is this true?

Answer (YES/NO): NO